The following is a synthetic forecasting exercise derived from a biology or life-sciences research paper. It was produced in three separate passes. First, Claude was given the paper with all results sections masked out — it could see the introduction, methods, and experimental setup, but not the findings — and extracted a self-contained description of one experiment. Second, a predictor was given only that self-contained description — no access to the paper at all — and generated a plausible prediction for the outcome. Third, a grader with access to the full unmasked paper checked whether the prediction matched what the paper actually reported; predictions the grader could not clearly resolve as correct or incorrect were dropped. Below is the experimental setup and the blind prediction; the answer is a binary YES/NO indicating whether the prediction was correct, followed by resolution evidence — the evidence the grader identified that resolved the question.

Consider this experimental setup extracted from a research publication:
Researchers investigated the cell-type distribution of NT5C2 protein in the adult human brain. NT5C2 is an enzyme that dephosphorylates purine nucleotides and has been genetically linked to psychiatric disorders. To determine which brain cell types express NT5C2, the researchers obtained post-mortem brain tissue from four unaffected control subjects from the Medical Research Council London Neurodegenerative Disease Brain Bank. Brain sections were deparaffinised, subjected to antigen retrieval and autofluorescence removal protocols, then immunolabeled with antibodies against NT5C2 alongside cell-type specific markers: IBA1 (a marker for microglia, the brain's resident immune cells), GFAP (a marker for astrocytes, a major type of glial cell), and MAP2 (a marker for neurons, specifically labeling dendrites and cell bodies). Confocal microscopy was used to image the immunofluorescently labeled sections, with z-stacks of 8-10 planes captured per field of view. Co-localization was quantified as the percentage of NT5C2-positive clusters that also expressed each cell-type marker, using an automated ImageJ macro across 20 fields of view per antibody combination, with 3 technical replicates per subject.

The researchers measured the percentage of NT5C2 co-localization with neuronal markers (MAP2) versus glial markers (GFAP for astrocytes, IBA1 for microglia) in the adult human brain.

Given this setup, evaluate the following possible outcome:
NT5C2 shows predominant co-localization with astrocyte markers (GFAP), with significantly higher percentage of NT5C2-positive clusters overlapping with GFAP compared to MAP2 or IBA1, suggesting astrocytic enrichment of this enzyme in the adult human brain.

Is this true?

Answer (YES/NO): NO